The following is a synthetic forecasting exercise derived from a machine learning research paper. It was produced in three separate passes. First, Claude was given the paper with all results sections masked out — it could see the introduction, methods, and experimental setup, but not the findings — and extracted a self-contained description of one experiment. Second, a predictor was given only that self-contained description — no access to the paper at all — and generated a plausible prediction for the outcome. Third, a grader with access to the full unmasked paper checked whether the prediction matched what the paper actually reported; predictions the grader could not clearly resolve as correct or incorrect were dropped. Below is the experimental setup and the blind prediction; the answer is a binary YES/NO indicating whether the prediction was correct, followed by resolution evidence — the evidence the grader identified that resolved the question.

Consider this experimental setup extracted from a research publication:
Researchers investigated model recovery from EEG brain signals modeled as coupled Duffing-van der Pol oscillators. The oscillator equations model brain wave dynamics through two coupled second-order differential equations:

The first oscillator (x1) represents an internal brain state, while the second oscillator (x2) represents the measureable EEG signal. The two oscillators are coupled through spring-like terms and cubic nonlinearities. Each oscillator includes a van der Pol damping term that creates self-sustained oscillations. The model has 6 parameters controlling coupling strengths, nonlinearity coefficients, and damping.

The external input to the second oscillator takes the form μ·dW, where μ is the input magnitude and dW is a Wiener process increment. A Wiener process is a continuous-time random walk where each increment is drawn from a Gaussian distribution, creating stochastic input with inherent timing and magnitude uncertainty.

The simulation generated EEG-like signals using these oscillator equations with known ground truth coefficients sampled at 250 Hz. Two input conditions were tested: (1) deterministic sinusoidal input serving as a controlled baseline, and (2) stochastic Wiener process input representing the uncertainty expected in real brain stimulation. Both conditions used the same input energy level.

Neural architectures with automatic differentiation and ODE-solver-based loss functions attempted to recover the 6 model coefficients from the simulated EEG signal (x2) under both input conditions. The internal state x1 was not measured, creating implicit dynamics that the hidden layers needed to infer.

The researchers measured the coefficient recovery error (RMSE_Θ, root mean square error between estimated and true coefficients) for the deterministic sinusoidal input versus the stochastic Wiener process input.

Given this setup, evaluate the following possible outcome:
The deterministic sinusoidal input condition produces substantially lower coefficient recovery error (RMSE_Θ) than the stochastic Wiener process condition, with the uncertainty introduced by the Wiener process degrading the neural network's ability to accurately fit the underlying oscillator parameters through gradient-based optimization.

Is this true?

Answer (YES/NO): YES